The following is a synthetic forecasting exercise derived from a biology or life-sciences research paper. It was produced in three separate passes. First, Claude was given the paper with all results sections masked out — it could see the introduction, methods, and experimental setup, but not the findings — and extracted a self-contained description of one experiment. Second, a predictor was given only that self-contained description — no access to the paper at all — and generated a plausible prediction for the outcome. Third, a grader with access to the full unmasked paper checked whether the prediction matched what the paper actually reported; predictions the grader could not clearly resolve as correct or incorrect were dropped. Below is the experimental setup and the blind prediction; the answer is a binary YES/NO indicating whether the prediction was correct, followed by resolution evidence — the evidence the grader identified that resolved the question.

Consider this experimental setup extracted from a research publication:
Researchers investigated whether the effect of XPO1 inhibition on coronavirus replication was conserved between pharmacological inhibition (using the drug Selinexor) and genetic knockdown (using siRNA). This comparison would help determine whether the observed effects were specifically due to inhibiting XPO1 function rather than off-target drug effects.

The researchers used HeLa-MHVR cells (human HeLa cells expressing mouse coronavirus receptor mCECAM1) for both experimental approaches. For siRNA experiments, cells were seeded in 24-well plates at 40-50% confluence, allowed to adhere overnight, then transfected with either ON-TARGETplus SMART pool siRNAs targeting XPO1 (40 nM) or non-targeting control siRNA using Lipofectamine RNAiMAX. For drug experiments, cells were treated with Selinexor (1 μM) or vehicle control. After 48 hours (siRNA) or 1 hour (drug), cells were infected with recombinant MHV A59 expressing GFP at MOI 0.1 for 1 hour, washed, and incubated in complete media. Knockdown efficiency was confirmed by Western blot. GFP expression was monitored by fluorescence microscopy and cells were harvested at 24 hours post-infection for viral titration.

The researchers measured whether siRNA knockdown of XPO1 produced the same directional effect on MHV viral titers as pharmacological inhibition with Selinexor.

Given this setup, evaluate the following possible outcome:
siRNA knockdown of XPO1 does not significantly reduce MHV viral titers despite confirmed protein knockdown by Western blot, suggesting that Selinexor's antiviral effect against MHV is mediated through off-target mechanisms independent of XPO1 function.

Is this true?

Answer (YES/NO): NO